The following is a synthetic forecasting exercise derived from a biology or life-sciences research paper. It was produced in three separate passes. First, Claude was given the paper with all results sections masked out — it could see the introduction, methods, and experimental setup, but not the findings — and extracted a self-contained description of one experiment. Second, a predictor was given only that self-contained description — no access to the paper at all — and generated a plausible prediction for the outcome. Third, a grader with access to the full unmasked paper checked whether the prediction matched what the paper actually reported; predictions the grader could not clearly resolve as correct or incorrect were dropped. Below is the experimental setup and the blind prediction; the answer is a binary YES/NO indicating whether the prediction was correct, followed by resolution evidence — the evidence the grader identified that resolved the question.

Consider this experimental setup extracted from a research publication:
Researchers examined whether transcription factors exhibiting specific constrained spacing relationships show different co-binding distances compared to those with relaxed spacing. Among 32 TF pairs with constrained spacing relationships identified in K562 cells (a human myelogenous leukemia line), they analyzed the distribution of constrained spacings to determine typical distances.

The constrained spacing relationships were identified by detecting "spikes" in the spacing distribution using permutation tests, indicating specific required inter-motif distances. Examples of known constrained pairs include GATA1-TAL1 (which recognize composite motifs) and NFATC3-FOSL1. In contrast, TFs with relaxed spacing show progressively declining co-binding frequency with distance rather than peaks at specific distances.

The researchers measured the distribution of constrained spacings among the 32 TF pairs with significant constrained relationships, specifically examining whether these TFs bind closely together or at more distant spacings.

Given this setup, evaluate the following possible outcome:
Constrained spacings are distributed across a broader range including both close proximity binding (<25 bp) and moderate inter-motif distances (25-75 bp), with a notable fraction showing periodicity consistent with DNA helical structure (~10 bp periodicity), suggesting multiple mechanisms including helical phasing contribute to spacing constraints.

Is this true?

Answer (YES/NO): NO